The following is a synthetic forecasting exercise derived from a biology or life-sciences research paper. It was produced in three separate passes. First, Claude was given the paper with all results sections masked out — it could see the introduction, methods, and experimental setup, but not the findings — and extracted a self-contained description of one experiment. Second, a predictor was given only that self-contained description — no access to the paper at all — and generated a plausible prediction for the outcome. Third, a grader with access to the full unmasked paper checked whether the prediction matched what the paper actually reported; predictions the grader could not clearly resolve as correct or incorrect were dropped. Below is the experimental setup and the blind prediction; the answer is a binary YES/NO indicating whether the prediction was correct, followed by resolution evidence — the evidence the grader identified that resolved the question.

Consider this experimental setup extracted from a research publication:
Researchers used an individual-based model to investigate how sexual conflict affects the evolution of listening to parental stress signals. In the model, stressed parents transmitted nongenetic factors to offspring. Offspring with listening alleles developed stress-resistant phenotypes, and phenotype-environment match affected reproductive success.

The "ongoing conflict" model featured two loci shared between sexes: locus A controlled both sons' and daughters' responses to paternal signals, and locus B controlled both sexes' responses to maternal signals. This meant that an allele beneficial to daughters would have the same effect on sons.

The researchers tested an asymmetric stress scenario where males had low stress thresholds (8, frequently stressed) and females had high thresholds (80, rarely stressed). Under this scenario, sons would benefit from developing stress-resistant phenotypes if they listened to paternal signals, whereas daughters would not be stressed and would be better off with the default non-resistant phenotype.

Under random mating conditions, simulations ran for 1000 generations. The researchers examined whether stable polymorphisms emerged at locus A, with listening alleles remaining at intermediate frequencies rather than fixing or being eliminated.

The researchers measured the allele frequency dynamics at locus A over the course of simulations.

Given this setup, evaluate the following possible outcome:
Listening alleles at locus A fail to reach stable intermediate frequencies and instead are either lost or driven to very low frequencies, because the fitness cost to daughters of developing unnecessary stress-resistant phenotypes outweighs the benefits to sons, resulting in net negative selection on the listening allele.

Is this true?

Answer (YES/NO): YES